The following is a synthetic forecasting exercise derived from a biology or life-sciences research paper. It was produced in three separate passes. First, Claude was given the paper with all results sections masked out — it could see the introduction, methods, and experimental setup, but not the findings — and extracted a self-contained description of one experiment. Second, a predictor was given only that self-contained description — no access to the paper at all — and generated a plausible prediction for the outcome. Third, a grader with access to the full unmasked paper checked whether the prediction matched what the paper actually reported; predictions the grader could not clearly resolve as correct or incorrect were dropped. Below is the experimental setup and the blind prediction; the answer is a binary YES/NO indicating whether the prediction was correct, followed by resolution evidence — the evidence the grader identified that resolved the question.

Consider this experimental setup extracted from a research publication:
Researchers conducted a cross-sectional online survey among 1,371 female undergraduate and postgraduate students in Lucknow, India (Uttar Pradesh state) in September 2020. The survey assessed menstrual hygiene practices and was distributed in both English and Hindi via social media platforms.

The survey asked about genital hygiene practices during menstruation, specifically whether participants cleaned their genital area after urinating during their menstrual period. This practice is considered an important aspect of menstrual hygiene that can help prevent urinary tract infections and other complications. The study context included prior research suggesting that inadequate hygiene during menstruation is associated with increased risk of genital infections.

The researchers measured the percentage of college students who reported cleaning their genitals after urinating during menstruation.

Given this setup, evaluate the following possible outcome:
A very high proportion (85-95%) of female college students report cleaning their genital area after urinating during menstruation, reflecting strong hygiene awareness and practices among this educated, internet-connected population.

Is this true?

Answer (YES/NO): YES